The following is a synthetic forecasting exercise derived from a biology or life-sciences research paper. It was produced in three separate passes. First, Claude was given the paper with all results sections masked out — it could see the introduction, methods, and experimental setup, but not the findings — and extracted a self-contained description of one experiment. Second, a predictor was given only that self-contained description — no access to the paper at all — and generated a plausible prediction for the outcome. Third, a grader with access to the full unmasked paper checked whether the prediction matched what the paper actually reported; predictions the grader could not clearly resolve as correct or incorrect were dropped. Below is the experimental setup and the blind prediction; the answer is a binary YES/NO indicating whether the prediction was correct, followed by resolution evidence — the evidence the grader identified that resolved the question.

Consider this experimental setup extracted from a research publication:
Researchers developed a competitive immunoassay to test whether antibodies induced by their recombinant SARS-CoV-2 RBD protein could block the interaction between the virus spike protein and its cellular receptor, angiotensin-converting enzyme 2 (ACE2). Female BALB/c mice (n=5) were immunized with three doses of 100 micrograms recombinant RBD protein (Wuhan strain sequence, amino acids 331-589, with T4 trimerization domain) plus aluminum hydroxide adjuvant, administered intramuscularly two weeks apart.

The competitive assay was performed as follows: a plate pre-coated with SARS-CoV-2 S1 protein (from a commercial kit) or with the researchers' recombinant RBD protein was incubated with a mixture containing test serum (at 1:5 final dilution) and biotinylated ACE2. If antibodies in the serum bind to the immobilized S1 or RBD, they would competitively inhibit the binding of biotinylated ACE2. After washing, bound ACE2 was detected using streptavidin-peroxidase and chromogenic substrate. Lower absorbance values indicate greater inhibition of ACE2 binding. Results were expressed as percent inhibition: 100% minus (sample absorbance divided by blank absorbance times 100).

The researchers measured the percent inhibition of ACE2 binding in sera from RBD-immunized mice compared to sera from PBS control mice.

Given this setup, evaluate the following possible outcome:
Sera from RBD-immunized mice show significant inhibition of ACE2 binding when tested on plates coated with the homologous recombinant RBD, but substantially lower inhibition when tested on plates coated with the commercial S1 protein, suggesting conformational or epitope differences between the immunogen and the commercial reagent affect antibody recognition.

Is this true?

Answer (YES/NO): NO